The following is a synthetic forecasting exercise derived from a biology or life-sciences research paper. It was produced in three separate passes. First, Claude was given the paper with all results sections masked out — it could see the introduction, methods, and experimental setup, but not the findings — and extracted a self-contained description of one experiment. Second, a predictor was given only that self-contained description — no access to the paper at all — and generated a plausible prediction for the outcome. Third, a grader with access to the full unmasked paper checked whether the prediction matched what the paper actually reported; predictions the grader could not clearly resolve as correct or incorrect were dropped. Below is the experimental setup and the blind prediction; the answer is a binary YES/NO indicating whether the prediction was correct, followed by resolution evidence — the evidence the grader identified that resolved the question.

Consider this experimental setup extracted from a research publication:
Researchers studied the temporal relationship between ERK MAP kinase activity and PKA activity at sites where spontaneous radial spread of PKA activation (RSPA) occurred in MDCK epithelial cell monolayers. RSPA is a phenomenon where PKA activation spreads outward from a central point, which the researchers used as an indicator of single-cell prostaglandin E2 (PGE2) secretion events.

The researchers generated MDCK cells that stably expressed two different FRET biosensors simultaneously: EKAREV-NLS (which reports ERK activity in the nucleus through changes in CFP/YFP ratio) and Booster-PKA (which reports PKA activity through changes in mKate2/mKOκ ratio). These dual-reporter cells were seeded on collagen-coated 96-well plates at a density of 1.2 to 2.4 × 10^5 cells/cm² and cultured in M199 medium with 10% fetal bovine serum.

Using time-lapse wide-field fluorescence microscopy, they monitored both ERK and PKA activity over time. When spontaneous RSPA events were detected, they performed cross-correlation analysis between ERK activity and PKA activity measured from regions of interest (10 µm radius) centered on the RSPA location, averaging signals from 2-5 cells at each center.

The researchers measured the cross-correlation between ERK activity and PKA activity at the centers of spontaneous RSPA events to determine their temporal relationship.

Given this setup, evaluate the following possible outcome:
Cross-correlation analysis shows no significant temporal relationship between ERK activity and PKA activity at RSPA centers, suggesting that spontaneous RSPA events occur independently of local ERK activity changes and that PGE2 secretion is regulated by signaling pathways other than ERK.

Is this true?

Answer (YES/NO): NO